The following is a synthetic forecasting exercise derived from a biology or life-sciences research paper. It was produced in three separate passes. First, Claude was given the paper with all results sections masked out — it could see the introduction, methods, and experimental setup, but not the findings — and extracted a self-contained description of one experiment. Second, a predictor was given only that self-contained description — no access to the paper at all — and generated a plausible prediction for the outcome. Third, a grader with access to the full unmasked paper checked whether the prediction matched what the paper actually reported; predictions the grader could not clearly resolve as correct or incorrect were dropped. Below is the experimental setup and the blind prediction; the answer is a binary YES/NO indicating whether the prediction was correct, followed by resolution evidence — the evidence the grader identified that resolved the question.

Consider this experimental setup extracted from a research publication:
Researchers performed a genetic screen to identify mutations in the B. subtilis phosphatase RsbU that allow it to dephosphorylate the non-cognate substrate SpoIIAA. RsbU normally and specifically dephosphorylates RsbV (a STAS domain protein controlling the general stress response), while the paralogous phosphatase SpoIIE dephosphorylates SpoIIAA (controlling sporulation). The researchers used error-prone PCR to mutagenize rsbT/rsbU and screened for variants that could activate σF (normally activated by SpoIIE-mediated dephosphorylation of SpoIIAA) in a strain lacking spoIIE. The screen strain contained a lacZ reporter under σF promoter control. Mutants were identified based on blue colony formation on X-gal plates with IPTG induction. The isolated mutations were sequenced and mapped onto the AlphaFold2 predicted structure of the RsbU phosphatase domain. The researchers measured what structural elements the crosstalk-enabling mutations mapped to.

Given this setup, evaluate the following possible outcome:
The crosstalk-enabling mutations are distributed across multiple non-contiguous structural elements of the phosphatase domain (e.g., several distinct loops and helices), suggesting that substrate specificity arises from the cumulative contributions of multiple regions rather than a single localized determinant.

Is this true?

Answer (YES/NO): YES